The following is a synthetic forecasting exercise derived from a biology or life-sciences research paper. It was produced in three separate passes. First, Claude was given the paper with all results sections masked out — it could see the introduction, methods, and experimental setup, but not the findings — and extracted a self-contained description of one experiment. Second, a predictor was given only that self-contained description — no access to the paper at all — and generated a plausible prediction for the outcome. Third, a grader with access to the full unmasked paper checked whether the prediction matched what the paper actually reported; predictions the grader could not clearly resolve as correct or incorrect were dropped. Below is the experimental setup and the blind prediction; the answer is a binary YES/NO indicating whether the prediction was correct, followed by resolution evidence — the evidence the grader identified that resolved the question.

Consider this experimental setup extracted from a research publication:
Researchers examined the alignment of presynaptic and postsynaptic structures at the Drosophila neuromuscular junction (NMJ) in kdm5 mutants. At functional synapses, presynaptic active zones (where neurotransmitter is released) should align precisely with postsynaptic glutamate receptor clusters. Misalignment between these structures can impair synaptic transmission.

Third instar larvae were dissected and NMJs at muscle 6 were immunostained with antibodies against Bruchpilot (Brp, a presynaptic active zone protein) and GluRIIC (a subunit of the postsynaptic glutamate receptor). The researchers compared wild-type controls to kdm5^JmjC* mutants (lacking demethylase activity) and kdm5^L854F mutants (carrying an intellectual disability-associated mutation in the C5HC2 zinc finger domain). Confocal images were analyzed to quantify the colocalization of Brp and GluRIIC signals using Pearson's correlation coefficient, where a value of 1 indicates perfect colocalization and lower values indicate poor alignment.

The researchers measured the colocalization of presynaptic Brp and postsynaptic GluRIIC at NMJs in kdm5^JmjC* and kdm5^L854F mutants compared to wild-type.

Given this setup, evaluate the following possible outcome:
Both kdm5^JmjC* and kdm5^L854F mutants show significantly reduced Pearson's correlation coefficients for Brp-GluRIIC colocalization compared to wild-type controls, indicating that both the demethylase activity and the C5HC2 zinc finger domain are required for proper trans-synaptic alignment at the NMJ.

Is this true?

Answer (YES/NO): NO